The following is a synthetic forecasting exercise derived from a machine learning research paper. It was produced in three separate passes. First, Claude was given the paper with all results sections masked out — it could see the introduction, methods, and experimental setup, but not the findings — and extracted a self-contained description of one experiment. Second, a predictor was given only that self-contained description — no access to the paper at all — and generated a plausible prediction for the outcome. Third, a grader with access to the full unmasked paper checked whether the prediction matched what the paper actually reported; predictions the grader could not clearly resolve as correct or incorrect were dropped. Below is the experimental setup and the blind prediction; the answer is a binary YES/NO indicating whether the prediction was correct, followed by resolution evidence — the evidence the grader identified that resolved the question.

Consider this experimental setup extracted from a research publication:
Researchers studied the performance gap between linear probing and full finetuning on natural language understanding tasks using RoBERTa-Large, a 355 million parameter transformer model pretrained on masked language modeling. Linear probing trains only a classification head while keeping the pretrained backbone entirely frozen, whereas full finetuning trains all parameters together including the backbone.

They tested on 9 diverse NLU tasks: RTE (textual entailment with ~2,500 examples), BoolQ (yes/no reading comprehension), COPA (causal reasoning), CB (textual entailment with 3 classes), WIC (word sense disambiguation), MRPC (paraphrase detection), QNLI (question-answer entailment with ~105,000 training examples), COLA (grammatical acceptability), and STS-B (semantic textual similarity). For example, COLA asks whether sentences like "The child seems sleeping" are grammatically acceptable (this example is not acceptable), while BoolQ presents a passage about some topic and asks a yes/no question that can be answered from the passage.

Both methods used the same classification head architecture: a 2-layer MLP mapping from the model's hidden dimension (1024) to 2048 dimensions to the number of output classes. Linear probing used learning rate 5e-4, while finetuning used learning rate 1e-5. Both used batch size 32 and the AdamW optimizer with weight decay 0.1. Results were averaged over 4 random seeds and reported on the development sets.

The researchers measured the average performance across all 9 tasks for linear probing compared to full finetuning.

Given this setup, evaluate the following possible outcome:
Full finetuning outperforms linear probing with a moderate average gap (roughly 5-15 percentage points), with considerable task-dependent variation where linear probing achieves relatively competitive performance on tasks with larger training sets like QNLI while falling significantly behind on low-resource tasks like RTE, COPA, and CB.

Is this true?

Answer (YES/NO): NO